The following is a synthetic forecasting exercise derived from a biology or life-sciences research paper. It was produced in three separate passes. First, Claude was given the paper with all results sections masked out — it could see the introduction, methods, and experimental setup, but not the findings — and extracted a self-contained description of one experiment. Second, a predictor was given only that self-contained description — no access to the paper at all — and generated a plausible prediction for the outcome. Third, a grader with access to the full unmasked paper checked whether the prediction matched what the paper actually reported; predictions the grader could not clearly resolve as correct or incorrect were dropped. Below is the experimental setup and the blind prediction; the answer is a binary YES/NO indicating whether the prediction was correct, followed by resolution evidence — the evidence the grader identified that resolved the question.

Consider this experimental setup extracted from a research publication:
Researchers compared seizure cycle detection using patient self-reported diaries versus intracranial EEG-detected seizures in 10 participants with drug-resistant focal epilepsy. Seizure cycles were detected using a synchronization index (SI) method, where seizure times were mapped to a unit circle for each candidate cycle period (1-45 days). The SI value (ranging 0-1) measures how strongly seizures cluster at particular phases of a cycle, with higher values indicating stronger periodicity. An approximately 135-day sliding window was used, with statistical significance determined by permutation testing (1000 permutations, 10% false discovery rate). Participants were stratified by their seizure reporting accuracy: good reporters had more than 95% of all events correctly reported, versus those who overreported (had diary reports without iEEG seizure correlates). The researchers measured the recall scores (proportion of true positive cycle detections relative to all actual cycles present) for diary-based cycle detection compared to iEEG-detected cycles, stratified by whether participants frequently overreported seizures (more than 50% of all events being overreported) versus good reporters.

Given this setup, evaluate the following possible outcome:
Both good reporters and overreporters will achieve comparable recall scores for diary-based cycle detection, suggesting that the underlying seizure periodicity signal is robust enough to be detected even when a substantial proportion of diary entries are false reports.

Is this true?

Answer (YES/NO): NO